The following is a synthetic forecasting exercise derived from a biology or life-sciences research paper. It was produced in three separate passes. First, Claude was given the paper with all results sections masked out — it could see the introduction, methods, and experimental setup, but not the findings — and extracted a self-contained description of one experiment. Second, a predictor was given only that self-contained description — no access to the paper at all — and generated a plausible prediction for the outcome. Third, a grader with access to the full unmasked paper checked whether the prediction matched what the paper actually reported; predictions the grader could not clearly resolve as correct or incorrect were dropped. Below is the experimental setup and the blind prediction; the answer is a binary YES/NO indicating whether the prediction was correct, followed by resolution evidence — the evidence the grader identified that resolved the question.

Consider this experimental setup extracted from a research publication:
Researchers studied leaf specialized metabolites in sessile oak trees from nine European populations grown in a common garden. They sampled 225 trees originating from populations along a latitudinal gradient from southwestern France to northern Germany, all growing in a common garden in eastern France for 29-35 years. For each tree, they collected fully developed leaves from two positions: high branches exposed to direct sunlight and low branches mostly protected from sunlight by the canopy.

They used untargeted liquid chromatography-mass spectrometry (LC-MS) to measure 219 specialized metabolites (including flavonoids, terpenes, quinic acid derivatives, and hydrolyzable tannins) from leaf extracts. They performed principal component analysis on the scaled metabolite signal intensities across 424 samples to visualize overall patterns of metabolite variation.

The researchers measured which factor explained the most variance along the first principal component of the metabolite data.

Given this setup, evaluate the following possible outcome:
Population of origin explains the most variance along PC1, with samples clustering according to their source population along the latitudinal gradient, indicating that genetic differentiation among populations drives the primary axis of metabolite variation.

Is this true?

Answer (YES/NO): NO